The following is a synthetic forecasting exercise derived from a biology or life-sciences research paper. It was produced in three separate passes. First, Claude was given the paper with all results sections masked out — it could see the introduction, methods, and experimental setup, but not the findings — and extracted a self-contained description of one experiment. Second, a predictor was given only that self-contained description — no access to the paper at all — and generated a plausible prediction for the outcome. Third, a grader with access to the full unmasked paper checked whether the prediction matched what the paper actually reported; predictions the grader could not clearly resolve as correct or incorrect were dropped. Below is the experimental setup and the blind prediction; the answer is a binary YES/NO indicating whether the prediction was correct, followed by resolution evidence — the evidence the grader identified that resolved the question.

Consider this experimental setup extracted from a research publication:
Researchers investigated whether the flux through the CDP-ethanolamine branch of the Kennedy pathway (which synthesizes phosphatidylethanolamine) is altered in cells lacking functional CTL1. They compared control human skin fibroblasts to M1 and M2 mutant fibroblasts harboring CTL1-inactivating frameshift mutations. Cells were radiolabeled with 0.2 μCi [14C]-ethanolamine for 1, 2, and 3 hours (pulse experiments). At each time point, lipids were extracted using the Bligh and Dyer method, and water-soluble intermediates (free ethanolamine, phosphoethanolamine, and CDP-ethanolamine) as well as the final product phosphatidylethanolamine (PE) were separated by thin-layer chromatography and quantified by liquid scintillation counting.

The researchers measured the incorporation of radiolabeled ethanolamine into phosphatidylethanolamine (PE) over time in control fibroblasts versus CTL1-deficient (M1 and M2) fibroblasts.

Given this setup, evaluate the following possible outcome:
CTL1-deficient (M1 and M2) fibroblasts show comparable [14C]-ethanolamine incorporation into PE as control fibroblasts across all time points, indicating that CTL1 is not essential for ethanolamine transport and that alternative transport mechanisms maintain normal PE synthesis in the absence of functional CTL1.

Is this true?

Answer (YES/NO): NO